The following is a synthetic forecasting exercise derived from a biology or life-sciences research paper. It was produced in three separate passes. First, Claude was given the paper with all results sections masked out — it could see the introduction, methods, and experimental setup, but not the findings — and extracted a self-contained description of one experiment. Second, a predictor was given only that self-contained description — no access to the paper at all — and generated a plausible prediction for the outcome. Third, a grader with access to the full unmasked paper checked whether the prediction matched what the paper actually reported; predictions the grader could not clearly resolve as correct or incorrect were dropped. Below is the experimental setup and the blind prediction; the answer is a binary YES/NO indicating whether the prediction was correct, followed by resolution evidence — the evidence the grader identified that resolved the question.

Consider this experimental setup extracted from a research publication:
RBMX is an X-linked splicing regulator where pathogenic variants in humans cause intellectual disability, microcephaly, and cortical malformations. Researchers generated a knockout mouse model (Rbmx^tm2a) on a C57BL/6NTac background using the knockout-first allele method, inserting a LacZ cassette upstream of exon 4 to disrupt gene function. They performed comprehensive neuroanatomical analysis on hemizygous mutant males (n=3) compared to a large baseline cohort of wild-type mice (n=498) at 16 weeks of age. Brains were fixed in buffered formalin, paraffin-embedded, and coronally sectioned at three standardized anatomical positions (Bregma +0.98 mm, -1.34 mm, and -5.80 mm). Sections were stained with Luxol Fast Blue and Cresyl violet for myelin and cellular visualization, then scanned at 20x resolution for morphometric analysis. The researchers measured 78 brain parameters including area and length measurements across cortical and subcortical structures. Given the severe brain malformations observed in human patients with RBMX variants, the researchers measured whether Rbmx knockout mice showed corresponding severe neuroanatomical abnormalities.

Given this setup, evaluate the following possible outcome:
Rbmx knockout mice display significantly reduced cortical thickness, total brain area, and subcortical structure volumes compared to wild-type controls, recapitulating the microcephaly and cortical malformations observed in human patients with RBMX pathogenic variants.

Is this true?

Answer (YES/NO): NO